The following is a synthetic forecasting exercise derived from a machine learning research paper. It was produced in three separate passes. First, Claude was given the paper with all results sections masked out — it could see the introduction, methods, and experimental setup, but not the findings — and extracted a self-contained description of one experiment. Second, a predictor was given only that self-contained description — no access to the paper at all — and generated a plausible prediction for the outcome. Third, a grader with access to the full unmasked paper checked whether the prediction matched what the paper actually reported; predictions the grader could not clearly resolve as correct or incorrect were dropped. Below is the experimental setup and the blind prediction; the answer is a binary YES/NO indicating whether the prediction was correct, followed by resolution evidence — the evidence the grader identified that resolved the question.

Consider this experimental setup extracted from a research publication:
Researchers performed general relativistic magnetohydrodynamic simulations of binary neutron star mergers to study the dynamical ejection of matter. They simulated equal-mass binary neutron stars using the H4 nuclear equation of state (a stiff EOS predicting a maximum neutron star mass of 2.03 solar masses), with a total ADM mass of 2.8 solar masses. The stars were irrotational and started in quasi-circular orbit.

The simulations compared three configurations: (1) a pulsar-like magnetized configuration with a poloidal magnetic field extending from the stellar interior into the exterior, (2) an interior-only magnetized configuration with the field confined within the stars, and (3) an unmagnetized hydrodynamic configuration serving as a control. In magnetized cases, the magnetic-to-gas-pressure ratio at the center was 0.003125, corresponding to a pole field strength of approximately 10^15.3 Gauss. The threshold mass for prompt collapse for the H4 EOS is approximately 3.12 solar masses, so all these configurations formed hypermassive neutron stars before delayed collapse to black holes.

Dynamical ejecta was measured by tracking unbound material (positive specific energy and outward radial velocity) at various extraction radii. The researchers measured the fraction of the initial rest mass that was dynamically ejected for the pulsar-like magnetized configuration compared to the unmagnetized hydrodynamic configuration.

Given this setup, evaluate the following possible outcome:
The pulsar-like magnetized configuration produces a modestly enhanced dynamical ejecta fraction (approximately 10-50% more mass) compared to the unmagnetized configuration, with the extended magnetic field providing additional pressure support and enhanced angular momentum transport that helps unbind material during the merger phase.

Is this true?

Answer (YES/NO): NO